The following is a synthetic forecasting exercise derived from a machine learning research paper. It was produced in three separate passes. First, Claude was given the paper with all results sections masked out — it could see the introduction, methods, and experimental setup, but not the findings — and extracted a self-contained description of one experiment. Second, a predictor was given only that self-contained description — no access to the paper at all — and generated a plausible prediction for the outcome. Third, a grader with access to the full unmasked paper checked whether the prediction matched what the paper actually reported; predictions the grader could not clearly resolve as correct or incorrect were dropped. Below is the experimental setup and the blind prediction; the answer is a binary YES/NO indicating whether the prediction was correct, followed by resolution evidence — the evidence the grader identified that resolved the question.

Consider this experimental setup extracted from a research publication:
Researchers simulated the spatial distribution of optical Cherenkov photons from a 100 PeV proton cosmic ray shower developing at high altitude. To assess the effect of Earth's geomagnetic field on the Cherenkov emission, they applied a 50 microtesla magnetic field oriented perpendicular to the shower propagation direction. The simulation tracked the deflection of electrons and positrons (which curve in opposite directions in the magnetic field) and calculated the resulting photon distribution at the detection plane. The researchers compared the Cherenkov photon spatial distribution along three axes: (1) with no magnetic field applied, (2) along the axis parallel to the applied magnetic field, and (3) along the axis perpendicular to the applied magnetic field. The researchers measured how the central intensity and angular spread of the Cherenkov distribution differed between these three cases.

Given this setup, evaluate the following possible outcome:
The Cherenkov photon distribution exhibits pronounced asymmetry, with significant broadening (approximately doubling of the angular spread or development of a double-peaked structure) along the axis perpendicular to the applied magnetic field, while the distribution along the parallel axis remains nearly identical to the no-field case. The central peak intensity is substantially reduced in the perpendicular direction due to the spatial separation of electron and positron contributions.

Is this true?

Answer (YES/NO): NO